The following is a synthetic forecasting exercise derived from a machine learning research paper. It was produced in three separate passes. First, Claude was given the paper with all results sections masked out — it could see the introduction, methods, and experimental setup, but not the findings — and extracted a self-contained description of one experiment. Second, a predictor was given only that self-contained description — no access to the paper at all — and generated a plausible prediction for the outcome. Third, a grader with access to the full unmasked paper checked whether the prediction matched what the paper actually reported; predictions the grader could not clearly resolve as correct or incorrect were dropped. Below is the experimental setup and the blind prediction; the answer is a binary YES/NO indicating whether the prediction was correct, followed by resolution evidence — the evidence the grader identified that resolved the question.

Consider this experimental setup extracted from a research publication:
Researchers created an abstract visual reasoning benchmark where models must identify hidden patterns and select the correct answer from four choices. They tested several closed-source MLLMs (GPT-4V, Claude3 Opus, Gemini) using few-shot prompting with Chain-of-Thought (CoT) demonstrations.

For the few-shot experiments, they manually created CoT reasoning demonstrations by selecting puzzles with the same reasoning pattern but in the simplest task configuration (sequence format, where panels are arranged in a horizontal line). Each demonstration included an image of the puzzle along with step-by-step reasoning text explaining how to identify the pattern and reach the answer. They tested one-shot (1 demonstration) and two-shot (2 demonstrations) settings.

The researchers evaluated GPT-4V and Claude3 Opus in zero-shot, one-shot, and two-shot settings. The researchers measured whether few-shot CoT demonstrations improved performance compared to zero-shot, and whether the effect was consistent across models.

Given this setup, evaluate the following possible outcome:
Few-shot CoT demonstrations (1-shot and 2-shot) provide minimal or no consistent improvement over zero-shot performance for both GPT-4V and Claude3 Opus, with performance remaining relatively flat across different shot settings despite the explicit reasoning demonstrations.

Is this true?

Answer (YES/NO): NO